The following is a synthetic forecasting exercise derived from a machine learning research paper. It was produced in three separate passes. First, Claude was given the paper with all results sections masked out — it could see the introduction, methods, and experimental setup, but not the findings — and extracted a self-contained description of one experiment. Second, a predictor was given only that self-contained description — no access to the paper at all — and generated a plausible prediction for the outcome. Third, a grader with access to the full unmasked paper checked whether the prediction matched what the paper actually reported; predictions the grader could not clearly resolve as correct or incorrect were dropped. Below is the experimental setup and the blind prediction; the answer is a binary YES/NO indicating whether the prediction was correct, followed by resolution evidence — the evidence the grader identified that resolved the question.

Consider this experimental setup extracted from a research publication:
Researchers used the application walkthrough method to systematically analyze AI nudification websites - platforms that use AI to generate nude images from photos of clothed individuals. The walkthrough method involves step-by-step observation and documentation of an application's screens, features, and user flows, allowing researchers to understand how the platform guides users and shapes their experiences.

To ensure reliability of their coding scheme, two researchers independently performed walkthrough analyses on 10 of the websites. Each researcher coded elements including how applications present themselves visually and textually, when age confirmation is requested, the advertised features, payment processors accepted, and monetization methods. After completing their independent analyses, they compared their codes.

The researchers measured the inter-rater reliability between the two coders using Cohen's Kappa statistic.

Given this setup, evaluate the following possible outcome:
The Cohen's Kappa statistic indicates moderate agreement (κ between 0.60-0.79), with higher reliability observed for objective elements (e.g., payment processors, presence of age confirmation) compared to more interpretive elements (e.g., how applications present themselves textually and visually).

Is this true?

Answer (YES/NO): NO